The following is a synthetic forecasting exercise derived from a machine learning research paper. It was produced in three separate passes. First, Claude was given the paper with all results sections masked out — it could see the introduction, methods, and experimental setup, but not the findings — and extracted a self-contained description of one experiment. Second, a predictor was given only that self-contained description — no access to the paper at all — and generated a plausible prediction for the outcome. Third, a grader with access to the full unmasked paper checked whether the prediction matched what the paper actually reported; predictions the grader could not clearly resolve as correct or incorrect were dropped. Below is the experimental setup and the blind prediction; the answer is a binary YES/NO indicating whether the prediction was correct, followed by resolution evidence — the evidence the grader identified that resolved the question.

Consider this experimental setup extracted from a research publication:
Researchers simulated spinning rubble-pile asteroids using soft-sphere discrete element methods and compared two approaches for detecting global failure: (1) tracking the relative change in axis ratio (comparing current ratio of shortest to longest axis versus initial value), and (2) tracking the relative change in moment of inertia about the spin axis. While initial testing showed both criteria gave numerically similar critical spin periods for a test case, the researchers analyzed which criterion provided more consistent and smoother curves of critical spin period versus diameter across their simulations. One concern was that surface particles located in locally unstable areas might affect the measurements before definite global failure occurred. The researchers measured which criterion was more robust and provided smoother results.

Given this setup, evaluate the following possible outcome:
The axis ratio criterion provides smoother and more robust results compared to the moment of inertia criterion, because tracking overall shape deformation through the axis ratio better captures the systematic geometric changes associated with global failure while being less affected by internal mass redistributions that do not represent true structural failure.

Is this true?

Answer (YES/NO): NO